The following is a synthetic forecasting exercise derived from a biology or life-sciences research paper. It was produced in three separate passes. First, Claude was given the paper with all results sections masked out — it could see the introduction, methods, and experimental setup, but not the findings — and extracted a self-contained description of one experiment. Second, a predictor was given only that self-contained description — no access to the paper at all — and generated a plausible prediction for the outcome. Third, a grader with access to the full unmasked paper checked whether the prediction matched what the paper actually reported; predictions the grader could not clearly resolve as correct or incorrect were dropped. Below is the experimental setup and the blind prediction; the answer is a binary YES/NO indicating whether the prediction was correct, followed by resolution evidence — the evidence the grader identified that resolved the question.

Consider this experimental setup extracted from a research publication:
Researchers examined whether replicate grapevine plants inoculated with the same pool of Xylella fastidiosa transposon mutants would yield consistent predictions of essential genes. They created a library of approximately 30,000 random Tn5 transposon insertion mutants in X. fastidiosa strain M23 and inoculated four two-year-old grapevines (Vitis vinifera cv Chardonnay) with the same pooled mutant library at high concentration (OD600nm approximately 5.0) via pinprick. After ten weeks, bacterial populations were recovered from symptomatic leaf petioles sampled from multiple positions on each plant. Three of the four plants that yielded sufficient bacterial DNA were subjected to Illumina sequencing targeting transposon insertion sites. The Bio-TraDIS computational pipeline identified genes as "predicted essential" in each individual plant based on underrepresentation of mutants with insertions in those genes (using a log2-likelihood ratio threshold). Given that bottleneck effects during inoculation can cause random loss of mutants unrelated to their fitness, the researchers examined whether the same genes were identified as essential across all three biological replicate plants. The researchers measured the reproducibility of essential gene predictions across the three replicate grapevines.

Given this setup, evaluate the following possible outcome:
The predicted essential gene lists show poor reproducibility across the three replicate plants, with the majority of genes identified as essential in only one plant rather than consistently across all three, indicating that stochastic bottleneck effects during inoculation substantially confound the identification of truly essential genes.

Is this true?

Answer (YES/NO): YES